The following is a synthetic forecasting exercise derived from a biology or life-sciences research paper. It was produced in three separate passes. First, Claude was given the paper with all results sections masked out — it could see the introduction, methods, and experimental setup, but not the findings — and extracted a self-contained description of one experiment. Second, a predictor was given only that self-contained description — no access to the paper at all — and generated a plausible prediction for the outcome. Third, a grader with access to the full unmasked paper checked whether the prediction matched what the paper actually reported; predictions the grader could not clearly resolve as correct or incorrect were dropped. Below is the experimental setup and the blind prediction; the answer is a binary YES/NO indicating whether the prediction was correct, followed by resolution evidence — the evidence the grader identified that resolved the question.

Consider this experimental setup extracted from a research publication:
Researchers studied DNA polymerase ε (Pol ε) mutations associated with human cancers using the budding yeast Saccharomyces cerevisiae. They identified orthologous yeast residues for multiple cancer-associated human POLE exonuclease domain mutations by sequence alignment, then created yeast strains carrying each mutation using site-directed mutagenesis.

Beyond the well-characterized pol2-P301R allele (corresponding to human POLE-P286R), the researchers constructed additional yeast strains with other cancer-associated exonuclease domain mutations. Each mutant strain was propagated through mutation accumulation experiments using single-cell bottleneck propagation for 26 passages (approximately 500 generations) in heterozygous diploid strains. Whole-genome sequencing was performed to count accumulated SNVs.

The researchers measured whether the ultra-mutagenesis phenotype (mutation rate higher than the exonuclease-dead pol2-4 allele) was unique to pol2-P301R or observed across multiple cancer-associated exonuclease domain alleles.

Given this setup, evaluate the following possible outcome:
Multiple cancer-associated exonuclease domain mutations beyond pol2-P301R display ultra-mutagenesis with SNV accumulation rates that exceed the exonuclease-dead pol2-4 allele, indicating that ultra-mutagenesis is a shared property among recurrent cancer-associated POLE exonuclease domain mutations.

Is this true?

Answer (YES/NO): YES